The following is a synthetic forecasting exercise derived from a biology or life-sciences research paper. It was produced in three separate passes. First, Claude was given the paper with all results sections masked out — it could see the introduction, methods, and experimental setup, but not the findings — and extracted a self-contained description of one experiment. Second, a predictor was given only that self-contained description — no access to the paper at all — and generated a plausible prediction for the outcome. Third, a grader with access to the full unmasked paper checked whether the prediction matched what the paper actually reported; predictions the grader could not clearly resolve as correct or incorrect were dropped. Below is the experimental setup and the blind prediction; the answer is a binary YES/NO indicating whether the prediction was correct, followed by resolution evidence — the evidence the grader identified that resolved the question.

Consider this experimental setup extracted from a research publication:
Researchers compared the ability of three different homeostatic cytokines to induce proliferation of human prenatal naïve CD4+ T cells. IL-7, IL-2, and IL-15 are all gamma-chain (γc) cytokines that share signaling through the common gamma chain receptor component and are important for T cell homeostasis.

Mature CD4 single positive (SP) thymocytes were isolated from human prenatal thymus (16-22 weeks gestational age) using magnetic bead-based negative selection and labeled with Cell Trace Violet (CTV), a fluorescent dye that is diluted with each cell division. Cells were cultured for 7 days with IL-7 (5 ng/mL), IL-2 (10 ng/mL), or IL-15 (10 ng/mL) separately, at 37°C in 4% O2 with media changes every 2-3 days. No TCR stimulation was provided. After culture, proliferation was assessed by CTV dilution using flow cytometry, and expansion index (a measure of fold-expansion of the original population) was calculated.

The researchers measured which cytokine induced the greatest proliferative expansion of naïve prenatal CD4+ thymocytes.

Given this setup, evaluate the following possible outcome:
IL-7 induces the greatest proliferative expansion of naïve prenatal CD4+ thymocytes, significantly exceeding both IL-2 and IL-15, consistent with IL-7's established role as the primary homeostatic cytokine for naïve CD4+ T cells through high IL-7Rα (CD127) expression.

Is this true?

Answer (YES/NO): YES